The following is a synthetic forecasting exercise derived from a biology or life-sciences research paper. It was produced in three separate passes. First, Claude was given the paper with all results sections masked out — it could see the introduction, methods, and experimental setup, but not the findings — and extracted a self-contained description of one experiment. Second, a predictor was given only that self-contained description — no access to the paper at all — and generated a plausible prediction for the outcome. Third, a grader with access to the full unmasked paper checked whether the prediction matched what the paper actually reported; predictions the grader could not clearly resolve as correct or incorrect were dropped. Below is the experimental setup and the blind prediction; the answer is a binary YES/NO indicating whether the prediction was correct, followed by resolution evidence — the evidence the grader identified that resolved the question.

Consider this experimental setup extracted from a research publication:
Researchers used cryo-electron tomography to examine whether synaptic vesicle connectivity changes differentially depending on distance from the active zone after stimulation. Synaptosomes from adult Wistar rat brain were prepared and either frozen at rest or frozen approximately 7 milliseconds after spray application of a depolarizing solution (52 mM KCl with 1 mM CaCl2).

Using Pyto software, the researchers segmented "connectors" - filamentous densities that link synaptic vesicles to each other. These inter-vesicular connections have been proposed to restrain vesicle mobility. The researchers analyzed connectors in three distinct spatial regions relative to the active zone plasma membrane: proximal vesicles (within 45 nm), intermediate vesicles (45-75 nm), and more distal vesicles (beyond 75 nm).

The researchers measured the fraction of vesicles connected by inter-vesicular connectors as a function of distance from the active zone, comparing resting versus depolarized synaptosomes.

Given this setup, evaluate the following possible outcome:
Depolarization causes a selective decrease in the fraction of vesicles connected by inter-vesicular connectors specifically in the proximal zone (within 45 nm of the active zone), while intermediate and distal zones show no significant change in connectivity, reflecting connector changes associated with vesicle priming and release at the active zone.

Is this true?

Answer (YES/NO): NO